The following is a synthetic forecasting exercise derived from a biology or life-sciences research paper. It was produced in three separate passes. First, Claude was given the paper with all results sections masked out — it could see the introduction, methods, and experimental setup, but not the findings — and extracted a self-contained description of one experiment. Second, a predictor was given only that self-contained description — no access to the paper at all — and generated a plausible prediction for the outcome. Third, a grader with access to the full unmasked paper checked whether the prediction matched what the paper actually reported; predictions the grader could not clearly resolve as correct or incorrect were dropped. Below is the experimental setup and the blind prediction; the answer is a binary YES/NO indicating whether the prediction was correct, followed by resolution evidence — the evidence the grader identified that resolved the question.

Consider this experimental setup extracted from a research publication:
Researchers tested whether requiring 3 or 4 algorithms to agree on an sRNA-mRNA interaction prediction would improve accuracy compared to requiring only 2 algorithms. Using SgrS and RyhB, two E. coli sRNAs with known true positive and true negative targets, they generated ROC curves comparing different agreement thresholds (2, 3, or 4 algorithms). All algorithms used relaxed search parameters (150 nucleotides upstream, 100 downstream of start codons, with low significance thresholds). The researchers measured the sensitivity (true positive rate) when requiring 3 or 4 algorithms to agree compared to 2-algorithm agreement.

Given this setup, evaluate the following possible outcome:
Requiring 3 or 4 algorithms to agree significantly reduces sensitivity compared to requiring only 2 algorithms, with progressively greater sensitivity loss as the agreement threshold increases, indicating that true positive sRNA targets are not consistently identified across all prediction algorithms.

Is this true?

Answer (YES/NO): YES